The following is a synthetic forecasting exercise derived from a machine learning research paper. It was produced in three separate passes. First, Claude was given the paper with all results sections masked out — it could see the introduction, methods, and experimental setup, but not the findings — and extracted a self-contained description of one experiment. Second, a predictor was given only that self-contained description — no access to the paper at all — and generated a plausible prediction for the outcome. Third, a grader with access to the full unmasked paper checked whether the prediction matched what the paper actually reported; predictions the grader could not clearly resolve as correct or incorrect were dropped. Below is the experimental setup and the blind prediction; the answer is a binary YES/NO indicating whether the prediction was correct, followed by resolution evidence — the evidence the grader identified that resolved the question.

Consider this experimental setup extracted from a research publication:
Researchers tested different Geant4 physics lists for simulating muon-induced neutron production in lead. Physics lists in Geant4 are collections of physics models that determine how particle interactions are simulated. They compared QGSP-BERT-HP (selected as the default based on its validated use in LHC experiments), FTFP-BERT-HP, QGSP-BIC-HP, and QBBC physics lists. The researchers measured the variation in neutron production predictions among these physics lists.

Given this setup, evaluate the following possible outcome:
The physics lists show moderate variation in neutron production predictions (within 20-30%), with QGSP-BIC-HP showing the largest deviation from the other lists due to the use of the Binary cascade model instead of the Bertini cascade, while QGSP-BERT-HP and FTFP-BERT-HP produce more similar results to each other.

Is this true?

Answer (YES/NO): NO